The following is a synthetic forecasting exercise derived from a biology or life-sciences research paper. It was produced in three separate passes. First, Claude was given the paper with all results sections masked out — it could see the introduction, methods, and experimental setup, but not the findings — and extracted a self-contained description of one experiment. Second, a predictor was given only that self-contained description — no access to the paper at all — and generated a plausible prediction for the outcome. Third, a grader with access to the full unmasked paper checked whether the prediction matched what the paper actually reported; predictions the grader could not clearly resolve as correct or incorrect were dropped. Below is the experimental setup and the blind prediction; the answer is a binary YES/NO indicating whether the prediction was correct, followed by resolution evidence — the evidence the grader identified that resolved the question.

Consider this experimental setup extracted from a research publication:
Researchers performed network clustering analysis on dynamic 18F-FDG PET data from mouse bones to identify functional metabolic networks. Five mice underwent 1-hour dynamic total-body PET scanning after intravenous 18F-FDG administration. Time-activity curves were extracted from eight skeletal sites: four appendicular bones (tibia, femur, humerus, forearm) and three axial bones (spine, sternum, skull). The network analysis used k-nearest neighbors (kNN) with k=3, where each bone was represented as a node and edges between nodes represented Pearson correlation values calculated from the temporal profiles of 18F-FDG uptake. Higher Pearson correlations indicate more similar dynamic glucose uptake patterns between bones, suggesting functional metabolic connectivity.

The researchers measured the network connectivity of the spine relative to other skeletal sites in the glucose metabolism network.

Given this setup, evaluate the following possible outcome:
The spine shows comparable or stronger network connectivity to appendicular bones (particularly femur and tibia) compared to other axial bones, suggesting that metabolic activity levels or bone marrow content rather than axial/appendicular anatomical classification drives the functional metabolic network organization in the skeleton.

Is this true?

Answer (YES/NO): NO